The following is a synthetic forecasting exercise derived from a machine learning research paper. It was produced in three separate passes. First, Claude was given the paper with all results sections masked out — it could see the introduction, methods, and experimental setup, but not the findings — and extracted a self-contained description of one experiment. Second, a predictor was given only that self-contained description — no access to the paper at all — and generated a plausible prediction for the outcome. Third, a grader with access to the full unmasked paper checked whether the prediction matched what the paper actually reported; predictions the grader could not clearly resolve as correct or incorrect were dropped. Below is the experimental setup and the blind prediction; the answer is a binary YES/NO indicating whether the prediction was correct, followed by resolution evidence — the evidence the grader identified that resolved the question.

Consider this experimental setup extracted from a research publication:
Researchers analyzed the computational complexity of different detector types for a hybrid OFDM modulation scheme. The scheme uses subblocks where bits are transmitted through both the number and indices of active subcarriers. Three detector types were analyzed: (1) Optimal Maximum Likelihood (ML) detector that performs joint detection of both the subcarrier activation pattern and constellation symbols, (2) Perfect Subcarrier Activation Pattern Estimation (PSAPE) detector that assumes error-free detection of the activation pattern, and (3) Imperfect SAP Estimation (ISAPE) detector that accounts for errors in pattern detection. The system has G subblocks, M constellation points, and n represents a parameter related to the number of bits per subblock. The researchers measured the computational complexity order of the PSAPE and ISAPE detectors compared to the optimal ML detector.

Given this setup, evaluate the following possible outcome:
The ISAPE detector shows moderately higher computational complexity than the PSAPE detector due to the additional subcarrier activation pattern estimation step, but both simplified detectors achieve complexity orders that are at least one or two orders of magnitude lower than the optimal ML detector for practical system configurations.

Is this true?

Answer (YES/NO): NO